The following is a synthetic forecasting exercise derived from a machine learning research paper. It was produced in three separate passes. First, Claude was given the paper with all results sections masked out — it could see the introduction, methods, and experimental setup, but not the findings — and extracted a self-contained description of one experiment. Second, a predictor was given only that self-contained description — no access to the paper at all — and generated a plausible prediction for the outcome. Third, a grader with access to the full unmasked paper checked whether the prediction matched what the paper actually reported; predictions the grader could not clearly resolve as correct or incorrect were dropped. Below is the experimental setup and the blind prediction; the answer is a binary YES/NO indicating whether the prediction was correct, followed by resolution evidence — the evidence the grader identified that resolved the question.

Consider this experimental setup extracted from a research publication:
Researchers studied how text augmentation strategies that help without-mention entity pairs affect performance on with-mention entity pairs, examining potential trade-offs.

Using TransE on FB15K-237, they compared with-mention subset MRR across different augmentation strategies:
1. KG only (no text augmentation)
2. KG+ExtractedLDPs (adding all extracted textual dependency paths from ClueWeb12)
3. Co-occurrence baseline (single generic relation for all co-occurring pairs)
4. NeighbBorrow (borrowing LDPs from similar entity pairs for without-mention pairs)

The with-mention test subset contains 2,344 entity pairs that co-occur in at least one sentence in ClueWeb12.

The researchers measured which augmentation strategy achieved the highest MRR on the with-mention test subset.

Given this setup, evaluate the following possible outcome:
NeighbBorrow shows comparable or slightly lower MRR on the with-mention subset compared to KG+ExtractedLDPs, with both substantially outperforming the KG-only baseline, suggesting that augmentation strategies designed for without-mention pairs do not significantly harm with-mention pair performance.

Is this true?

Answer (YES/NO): YES